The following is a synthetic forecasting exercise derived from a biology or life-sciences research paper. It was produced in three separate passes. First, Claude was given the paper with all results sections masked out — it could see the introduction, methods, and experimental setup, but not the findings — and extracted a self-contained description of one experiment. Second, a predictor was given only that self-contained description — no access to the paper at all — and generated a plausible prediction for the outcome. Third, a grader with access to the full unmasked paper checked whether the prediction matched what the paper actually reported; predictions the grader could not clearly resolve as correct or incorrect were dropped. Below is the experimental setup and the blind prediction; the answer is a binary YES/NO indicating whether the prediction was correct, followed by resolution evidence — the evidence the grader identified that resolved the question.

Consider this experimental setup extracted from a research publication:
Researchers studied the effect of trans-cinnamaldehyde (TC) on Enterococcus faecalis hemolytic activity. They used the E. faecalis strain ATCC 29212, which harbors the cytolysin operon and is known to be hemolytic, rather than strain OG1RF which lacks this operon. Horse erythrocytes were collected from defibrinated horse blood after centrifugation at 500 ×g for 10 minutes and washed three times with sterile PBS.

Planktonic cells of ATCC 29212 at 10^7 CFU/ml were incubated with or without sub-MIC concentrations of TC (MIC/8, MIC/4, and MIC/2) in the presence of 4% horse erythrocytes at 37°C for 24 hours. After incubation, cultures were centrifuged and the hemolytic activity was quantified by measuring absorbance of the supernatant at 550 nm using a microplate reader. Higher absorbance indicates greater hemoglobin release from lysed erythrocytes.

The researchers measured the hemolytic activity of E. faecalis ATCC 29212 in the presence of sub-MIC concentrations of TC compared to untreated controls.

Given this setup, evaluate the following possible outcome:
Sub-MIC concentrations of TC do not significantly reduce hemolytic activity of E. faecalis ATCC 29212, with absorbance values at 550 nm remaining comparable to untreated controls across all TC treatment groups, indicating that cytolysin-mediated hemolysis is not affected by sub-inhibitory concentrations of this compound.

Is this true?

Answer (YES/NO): NO